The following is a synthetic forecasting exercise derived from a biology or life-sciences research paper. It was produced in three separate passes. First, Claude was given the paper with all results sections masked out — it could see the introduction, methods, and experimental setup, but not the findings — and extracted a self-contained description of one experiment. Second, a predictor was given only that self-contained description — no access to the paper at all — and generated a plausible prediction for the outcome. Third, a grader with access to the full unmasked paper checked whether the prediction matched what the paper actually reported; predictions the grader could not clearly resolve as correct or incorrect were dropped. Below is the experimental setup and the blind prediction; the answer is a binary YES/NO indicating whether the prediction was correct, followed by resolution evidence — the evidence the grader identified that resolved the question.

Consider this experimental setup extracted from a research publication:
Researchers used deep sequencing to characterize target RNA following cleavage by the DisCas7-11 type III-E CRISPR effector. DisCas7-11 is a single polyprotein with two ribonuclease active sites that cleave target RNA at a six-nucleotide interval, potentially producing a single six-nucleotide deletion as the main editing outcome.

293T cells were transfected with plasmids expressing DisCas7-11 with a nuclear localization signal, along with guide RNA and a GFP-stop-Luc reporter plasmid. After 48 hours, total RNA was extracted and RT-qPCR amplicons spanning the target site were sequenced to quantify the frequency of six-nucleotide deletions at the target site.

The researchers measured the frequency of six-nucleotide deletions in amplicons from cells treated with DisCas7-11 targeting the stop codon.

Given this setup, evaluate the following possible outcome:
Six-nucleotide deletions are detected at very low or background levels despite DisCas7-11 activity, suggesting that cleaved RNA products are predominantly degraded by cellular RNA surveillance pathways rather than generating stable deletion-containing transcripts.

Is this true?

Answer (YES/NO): NO